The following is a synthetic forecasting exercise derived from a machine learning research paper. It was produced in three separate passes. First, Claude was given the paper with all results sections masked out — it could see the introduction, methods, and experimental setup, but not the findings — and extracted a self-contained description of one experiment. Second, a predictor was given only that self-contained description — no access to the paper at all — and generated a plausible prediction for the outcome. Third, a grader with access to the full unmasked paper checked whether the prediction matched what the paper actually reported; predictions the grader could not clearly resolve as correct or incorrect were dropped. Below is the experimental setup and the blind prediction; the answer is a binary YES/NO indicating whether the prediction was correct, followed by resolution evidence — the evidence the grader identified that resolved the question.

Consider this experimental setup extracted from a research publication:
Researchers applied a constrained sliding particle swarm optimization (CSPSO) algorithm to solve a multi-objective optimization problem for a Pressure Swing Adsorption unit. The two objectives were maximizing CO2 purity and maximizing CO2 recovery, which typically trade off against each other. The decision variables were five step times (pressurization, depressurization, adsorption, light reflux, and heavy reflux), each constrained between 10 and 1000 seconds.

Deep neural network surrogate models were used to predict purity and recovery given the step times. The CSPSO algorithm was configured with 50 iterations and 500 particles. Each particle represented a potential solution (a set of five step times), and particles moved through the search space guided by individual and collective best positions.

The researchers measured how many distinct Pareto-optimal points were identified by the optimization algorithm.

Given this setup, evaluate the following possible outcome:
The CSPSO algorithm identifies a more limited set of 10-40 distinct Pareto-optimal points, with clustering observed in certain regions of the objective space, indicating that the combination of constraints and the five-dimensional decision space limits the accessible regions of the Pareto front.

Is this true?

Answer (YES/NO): NO